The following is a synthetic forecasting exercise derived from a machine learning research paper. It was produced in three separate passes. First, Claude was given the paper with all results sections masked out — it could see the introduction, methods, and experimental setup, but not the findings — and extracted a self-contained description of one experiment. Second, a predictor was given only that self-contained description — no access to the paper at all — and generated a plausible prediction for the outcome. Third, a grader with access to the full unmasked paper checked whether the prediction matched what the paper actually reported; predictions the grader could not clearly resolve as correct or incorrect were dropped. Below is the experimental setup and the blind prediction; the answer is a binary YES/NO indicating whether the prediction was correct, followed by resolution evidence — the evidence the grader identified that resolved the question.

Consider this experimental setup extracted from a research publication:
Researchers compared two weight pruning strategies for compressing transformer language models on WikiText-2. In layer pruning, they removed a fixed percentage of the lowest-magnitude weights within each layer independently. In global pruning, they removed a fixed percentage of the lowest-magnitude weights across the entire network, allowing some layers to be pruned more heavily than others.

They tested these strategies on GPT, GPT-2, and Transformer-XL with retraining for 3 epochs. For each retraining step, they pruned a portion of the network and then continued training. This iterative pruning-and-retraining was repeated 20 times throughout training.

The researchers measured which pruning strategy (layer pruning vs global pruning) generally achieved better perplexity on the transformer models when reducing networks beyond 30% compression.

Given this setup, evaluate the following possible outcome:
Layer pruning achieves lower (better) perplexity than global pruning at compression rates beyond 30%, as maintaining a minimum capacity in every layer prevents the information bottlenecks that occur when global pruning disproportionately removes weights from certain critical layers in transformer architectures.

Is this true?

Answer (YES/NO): NO